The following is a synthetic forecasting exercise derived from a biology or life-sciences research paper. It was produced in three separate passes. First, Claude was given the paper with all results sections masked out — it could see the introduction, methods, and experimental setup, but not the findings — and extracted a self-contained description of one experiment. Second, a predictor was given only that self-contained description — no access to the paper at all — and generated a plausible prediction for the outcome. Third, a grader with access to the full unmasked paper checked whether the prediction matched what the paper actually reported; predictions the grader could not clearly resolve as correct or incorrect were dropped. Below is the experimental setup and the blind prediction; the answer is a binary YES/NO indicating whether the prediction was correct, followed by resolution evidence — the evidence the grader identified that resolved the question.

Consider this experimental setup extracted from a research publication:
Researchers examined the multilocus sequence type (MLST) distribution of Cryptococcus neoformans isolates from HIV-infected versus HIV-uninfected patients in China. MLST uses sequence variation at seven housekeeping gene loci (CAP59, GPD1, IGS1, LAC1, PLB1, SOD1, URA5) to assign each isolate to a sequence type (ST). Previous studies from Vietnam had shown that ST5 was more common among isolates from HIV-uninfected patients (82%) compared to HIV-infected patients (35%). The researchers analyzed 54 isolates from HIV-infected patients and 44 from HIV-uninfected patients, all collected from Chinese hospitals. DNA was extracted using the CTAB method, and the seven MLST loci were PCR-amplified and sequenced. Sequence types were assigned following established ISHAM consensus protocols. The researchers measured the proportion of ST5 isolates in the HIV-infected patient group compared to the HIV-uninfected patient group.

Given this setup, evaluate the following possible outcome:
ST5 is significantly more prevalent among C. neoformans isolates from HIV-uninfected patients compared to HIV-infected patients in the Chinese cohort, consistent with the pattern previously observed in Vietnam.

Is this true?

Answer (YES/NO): NO